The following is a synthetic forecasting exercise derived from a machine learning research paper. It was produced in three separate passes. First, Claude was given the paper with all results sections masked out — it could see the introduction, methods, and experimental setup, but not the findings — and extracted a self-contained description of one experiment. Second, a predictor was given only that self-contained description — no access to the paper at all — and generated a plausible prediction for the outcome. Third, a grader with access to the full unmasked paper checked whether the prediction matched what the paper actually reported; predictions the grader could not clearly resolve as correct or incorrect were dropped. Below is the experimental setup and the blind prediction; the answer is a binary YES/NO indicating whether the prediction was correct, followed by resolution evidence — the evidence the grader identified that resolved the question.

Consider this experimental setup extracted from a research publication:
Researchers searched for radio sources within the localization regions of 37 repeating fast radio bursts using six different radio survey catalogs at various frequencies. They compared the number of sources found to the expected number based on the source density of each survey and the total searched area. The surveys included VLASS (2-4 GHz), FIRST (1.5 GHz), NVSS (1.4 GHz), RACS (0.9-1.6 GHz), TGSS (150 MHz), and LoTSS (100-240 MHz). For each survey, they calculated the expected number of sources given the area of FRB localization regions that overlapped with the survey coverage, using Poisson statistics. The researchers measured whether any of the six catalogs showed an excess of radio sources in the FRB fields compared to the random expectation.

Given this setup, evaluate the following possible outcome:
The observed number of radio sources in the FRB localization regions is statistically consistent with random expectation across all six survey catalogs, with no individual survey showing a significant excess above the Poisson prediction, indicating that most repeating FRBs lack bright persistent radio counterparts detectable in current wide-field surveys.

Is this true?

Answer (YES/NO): YES